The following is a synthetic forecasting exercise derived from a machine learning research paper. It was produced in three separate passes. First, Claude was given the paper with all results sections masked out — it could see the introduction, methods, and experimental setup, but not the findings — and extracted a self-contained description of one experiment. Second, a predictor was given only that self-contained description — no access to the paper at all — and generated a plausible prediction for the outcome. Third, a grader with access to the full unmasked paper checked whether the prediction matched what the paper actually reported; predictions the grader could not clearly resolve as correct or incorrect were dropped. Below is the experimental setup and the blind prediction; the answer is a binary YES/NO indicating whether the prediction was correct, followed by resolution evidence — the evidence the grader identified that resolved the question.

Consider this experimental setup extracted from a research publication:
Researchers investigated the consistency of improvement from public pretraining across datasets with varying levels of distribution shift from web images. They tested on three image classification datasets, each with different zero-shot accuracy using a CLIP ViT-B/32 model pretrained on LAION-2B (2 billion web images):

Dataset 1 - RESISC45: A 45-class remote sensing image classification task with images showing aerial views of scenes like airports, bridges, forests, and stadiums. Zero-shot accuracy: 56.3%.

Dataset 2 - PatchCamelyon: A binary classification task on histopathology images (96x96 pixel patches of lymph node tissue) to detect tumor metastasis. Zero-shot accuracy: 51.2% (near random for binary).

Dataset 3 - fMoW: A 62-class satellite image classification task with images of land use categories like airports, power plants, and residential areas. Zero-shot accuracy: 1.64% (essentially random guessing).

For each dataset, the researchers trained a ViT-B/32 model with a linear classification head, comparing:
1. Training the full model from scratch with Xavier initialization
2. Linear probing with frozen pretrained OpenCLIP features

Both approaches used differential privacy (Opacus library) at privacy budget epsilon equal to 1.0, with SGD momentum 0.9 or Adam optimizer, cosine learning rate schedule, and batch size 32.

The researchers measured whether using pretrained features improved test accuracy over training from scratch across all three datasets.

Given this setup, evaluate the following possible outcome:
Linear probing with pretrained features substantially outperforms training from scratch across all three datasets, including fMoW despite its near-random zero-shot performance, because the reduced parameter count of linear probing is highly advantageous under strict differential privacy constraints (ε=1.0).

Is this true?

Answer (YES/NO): NO